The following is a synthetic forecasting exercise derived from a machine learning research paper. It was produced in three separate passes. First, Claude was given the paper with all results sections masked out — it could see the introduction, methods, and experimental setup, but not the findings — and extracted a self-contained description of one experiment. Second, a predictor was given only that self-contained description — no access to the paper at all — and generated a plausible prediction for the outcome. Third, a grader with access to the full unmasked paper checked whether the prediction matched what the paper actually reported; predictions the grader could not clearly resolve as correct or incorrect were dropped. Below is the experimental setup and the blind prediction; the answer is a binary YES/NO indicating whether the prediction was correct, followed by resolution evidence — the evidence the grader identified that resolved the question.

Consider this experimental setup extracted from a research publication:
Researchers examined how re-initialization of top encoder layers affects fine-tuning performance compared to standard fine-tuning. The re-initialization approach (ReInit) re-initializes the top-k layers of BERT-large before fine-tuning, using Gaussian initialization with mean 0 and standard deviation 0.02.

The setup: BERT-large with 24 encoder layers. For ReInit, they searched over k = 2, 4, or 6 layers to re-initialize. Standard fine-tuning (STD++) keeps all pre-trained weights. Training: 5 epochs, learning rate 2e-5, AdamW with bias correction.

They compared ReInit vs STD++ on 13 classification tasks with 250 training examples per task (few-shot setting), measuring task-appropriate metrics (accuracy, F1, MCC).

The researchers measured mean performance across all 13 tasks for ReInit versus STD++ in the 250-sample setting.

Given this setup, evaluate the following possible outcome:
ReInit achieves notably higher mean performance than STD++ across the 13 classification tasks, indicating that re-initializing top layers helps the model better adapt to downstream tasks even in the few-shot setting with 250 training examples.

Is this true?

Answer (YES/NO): YES